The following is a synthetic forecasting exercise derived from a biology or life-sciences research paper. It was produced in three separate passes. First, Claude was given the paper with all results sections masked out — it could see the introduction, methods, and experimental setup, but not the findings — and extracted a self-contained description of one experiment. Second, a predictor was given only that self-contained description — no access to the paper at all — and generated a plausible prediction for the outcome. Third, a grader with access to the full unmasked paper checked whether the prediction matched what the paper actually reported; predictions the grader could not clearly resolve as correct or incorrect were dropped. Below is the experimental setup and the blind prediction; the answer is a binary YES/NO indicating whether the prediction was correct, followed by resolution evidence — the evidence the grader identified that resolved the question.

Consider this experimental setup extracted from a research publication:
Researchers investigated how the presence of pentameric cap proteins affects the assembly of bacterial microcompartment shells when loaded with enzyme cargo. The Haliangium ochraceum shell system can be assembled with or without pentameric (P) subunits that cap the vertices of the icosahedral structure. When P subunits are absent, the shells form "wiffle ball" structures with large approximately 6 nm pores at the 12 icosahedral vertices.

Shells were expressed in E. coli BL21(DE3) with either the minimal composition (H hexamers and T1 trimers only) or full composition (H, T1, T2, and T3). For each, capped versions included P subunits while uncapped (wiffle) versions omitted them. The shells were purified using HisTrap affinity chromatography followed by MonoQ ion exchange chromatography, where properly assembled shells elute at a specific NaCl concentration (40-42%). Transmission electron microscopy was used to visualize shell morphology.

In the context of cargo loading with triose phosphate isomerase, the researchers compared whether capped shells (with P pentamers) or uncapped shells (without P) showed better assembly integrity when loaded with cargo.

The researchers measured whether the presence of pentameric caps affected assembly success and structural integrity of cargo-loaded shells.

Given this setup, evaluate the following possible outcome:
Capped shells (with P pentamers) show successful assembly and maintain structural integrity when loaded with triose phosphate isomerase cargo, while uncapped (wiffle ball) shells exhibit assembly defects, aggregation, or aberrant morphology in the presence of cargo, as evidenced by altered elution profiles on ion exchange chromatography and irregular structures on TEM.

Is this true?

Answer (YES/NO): NO